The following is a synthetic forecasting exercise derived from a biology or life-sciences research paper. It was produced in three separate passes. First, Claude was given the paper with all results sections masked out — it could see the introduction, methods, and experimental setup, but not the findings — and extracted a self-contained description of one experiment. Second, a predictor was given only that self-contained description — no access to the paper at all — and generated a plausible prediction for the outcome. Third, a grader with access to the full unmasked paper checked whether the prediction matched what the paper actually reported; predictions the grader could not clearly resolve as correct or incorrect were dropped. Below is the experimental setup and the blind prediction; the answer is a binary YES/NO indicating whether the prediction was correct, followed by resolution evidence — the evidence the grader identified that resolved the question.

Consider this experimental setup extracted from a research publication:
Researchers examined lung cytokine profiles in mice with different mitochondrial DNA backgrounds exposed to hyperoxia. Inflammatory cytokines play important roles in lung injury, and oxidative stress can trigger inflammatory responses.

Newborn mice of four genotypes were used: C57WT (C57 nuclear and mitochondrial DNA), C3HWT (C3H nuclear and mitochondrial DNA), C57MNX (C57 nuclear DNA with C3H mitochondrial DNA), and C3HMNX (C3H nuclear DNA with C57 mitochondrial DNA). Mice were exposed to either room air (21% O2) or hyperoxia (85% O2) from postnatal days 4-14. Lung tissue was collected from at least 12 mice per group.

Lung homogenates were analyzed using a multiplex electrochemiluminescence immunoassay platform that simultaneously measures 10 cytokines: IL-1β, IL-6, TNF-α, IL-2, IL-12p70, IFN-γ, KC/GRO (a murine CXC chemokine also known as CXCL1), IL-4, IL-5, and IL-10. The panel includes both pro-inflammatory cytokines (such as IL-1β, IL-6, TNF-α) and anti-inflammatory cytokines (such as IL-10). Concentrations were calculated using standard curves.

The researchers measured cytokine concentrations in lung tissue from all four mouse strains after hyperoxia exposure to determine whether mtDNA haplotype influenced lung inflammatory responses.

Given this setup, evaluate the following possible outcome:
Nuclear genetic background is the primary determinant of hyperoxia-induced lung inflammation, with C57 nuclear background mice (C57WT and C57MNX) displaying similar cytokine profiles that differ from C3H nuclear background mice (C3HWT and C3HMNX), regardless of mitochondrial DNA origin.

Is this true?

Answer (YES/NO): NO